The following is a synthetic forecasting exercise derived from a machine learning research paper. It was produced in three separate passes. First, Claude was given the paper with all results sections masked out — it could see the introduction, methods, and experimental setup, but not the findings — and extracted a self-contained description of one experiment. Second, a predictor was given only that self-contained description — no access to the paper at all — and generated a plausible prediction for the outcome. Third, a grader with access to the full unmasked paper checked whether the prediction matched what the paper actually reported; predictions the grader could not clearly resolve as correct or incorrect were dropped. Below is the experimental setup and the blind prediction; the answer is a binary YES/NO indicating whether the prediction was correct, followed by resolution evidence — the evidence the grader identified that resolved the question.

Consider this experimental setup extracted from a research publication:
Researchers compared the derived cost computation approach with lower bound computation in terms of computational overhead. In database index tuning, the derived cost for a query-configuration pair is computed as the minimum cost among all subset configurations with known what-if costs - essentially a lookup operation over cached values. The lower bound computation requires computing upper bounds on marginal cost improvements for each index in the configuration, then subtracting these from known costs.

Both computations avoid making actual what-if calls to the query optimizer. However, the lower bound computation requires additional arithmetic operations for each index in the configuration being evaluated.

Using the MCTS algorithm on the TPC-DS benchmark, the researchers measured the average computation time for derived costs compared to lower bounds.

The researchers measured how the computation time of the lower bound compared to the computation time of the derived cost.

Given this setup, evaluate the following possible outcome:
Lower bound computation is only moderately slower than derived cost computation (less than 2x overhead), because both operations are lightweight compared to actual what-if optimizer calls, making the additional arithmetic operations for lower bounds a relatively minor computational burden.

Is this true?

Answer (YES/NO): NO